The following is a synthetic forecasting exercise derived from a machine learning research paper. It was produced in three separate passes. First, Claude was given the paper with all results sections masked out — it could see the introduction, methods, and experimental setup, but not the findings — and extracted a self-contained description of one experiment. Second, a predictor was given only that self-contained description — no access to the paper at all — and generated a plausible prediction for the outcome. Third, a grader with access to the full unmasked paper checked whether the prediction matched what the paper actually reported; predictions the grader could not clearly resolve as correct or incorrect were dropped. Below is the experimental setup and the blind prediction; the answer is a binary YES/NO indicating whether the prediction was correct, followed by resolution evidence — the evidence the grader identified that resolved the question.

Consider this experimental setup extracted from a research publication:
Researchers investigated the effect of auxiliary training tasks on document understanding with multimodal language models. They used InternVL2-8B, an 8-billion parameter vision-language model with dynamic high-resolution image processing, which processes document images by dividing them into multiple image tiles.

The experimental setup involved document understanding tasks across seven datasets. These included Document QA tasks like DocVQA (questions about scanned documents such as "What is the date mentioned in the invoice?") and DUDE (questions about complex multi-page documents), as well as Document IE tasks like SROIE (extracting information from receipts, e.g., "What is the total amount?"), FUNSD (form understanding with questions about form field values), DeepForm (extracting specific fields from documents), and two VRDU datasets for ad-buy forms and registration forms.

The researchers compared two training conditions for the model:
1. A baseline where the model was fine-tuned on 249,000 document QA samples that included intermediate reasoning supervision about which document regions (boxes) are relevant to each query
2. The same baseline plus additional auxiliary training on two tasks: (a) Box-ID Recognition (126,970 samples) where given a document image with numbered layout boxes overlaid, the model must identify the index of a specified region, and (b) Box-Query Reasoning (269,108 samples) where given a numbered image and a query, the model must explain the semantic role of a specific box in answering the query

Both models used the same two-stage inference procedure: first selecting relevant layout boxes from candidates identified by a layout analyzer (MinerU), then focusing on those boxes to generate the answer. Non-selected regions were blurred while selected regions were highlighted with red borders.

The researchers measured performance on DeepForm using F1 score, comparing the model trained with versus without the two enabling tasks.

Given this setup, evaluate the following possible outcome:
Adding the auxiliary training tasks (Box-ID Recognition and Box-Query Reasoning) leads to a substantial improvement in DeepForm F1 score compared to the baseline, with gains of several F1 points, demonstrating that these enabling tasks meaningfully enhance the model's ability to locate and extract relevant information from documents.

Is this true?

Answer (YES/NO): YES